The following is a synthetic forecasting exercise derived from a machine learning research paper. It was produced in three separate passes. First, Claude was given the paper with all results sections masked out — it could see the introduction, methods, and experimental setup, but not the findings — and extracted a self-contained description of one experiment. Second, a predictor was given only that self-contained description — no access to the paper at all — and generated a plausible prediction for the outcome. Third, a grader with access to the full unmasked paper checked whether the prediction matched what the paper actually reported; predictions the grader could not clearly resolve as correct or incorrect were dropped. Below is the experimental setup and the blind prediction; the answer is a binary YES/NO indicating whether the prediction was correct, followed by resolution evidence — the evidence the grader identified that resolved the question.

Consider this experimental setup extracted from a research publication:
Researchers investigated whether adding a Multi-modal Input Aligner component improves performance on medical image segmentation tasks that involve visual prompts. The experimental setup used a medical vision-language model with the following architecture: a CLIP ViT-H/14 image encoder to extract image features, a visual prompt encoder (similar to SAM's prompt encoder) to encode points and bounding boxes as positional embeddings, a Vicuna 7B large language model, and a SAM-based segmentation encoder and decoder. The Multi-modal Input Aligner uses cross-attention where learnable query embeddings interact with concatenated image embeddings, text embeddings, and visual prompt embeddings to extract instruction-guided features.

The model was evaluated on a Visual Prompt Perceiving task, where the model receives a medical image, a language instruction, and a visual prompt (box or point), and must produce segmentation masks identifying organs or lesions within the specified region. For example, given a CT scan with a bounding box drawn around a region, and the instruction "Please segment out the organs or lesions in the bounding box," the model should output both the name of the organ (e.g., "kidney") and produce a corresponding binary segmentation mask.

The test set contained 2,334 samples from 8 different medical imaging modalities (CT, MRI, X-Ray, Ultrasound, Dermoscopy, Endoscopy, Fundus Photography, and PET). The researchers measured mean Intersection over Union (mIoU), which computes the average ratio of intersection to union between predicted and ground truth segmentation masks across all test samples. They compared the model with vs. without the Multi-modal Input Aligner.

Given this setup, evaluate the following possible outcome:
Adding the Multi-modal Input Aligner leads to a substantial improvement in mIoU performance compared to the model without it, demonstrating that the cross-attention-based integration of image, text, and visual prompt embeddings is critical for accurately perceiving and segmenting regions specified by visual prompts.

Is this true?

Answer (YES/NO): YES